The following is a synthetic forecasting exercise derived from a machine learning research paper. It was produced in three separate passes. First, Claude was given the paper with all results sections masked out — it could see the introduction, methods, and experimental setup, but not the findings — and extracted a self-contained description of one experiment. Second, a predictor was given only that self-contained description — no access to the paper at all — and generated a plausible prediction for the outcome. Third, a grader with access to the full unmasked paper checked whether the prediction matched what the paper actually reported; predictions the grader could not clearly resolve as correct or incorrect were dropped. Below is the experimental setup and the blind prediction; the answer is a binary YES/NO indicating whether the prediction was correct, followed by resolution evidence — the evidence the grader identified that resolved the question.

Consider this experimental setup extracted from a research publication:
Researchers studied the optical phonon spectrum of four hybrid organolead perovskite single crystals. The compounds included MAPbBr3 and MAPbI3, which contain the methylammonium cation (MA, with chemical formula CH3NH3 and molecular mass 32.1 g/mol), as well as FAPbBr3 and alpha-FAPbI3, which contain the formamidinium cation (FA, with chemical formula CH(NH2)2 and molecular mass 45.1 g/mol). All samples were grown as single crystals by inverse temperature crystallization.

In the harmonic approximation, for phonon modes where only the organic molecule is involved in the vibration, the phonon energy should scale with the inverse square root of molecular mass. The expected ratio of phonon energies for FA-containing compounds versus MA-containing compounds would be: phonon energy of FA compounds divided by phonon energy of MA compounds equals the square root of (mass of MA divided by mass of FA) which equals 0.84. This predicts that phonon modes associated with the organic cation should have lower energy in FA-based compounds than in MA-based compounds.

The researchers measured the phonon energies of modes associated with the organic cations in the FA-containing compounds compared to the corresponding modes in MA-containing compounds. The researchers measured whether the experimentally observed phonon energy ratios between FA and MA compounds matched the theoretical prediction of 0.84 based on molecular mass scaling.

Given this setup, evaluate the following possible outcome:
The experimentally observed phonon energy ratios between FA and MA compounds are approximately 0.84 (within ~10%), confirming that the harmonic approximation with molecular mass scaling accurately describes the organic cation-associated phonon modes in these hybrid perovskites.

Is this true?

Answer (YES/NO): NO